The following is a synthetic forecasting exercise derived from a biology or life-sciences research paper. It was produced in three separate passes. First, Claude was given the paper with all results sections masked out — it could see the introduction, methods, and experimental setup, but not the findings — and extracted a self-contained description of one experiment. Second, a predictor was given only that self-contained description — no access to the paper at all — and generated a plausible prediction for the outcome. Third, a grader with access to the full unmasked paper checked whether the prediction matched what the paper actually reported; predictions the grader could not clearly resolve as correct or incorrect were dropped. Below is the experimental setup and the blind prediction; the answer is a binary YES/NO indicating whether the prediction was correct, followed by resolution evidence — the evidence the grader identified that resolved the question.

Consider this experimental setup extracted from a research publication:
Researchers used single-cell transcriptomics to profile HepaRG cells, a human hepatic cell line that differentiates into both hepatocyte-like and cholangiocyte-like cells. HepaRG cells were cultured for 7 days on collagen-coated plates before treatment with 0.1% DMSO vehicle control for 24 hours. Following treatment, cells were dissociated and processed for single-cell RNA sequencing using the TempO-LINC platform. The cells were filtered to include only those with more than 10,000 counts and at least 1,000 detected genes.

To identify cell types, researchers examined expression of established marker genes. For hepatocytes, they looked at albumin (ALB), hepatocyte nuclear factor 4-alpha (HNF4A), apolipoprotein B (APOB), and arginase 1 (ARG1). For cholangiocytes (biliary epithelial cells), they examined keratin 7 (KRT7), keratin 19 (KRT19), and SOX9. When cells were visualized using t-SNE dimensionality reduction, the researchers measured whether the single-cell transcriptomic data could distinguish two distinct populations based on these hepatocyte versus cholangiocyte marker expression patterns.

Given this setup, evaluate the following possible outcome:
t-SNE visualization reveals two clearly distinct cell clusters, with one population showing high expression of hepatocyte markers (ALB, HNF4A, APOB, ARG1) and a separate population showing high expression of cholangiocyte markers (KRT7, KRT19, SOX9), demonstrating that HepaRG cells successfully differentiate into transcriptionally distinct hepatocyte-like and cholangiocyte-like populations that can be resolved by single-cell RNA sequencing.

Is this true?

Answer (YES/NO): NO